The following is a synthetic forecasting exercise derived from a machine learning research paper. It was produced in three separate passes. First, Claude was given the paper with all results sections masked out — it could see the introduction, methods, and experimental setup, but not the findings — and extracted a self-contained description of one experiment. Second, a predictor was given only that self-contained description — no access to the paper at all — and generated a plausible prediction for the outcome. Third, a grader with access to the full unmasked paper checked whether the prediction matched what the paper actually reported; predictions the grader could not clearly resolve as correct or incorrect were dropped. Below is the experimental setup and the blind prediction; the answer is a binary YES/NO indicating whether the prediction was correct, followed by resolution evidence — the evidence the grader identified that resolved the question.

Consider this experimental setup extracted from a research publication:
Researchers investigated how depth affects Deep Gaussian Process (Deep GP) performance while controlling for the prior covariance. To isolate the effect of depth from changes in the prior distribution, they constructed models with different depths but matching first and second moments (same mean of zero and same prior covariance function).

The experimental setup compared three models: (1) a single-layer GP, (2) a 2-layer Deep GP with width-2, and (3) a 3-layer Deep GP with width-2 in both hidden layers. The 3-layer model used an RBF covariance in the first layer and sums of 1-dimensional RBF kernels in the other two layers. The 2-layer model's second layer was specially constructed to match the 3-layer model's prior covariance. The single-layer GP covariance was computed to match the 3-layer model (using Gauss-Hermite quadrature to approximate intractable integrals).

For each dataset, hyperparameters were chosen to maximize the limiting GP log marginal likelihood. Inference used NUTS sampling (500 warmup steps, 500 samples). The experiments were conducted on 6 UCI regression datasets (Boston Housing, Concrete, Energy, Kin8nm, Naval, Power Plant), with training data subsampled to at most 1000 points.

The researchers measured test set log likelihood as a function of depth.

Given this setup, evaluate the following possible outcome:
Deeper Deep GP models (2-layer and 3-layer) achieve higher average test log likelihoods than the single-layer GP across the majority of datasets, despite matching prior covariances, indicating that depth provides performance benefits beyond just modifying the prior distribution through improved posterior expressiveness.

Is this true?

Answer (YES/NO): YES